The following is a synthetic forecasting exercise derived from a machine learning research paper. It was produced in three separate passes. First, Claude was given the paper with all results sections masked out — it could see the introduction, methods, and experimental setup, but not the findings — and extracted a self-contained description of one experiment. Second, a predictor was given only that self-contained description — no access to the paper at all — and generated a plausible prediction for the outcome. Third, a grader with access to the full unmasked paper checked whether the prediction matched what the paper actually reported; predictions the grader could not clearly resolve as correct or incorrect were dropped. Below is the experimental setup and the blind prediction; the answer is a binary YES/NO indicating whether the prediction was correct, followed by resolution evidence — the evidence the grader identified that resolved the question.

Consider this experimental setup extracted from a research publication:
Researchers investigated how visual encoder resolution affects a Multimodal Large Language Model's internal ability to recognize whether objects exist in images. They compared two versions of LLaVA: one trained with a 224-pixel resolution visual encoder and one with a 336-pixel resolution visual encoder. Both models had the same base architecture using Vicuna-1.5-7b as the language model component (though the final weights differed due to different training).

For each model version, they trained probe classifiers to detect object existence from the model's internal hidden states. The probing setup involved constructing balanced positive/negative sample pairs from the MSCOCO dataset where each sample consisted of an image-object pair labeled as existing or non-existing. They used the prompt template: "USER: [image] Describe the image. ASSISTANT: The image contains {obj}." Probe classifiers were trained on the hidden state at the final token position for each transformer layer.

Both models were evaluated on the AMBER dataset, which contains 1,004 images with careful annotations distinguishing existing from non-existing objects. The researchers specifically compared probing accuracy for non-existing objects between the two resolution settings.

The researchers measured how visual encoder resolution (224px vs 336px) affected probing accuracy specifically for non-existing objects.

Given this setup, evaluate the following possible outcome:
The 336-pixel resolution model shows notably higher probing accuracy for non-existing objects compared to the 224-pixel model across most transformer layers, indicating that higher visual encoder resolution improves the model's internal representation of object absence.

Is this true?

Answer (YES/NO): YES